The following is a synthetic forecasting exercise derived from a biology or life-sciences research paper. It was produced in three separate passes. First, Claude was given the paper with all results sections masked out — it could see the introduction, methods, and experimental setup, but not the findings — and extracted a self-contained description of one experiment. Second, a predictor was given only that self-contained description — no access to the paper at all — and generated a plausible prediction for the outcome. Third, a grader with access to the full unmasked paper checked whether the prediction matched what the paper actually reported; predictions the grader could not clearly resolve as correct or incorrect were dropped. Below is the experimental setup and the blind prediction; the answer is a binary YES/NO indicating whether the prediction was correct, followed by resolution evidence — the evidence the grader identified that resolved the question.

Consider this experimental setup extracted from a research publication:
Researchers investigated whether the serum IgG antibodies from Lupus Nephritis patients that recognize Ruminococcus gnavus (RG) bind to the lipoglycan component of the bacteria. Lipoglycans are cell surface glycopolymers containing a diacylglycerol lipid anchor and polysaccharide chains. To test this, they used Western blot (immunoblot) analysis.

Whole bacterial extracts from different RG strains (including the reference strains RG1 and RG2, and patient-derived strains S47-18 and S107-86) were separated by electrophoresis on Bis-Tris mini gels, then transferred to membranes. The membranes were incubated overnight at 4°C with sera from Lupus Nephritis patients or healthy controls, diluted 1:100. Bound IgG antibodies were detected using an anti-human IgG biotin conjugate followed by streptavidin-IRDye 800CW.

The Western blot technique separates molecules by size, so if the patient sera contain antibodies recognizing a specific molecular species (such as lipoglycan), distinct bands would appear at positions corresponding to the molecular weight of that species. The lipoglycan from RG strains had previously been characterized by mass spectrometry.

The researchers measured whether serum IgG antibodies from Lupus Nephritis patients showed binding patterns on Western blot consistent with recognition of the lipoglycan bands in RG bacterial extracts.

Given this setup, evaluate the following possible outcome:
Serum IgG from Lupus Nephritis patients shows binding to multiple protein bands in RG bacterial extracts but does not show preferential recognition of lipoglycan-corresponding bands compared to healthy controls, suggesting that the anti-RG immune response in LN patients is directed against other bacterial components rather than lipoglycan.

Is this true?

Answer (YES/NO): NO